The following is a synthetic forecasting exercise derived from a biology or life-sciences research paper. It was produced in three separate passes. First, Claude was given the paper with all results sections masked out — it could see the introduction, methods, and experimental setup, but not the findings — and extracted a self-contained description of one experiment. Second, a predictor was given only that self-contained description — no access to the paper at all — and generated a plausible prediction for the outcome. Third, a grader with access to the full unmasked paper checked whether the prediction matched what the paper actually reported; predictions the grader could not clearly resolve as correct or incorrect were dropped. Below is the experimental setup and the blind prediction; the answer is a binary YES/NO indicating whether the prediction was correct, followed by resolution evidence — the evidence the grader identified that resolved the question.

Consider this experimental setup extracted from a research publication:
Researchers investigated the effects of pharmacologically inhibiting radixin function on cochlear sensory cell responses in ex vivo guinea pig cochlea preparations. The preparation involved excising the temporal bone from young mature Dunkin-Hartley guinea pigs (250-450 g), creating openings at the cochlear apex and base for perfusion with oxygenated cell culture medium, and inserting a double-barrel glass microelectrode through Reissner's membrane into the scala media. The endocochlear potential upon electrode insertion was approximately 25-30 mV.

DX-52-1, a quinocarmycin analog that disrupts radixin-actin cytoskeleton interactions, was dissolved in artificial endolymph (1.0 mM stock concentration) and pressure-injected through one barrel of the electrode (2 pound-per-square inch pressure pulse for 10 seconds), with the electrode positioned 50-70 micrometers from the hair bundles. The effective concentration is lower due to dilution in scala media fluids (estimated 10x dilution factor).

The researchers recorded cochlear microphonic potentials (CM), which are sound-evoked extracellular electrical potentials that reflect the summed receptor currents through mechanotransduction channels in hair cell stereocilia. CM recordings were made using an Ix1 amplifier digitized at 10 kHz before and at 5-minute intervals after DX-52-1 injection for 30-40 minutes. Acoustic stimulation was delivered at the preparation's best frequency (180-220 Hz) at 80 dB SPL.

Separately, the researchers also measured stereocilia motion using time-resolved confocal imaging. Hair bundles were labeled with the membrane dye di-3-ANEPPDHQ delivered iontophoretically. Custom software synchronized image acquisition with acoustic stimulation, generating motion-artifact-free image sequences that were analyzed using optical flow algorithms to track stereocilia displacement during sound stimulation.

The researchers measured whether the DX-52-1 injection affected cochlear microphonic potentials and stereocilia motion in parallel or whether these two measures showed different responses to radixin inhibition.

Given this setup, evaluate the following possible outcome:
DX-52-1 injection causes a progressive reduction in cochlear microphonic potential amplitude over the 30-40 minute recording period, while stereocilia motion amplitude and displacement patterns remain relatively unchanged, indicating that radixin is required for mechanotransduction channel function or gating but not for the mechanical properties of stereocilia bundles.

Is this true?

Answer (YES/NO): NO